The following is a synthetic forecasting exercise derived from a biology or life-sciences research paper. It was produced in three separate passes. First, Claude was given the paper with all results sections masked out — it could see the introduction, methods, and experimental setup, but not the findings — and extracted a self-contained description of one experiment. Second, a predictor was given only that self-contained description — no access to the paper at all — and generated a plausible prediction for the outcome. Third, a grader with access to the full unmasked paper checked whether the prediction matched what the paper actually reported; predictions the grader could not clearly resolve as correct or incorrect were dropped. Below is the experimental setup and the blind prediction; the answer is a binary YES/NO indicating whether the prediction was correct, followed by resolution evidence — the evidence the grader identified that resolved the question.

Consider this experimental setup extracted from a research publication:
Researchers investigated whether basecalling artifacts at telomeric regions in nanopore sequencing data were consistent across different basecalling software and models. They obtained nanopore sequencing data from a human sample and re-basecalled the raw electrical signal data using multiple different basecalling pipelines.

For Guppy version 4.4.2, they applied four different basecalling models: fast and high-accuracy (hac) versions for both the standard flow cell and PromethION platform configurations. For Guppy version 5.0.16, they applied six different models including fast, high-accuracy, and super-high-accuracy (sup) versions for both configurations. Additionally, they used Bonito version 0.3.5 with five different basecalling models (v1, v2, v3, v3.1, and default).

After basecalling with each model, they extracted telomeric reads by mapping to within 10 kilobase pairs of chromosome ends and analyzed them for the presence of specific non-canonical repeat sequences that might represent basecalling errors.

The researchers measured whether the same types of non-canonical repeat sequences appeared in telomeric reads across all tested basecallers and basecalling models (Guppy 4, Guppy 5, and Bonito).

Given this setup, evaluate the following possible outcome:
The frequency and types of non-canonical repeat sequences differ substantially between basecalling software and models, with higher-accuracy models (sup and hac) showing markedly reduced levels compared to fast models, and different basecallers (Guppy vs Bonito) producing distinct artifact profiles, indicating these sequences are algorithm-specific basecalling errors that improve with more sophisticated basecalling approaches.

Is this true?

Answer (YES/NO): NO